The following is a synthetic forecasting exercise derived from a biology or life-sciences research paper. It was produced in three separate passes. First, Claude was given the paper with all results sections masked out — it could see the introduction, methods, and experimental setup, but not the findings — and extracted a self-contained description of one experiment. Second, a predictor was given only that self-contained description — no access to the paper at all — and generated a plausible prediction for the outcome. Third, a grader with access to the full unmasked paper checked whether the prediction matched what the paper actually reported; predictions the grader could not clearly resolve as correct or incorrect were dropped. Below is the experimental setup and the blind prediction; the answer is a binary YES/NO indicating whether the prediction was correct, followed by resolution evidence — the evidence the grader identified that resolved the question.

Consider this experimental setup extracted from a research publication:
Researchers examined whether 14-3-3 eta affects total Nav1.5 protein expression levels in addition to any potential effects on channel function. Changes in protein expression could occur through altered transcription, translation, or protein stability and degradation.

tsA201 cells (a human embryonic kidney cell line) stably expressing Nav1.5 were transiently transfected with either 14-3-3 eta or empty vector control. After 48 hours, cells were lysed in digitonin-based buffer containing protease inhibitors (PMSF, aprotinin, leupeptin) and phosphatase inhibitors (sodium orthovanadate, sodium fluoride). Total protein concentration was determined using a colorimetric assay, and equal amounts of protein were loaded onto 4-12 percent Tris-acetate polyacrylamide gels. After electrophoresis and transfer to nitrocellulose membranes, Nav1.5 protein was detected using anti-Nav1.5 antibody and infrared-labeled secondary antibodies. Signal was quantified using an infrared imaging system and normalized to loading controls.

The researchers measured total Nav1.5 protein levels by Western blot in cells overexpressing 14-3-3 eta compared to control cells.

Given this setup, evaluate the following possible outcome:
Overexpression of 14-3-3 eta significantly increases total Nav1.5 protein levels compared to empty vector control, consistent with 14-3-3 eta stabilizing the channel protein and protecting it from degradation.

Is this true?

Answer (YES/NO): NO